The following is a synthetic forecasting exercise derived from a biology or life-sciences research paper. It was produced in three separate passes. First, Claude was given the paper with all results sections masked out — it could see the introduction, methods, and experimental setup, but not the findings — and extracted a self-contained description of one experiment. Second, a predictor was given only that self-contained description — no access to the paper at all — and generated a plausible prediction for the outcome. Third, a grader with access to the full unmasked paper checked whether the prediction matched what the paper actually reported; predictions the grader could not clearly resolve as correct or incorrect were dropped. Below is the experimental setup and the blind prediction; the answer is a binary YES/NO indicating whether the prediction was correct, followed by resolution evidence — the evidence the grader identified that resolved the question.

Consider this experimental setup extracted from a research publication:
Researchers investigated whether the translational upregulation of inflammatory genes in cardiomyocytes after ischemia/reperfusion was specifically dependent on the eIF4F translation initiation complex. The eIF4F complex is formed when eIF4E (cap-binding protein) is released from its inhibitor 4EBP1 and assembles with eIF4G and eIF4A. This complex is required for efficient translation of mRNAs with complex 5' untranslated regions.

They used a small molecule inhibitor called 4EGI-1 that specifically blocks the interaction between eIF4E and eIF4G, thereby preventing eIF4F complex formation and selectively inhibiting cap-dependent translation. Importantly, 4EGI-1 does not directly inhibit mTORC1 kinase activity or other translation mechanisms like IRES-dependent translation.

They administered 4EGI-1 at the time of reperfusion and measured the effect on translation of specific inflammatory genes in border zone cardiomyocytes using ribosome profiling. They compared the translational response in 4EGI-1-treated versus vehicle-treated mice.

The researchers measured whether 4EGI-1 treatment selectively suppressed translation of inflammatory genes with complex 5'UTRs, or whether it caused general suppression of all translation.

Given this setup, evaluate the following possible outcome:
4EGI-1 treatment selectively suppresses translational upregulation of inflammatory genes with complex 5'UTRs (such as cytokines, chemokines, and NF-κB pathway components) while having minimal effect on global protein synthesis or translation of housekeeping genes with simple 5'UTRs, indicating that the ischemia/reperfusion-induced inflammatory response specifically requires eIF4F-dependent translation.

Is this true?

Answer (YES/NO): NO